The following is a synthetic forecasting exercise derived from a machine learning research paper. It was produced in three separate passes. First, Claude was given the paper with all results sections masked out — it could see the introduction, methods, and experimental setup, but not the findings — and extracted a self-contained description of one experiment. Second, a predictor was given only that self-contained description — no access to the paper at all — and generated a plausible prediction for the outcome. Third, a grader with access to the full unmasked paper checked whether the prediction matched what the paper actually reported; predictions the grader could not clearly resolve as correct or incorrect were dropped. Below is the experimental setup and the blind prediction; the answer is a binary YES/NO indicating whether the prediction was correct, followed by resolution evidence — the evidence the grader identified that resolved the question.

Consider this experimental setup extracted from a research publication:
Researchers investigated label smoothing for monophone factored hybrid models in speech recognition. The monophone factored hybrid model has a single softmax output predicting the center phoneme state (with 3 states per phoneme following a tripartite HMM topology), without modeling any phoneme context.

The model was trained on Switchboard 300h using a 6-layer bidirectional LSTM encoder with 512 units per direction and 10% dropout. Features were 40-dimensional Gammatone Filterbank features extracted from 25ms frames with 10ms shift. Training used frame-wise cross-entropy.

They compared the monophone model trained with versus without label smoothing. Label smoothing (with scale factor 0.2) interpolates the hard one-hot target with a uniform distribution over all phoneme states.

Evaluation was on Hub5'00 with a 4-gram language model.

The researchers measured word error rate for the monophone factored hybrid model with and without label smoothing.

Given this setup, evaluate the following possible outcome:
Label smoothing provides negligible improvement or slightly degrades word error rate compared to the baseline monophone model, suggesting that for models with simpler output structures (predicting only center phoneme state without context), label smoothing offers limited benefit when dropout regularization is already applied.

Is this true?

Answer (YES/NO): NO